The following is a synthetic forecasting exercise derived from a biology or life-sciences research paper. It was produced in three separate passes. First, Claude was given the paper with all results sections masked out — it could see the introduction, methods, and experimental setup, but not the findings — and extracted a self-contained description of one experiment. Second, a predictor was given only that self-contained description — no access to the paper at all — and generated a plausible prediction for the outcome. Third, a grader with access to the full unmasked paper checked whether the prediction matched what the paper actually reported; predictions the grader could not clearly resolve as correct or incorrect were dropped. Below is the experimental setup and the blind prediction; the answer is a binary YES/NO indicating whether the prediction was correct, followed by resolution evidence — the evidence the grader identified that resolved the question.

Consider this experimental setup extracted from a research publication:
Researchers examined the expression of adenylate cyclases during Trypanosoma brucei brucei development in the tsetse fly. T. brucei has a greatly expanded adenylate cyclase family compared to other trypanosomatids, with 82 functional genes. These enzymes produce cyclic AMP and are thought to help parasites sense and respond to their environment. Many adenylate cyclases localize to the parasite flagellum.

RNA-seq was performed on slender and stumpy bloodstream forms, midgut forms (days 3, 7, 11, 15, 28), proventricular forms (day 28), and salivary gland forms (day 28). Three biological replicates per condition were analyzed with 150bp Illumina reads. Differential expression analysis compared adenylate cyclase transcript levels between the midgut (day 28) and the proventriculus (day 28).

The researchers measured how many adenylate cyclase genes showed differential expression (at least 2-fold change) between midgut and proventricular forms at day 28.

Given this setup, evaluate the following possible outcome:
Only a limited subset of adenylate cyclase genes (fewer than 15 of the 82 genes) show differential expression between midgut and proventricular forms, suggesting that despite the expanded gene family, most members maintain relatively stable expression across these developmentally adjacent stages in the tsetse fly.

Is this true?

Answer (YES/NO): NO